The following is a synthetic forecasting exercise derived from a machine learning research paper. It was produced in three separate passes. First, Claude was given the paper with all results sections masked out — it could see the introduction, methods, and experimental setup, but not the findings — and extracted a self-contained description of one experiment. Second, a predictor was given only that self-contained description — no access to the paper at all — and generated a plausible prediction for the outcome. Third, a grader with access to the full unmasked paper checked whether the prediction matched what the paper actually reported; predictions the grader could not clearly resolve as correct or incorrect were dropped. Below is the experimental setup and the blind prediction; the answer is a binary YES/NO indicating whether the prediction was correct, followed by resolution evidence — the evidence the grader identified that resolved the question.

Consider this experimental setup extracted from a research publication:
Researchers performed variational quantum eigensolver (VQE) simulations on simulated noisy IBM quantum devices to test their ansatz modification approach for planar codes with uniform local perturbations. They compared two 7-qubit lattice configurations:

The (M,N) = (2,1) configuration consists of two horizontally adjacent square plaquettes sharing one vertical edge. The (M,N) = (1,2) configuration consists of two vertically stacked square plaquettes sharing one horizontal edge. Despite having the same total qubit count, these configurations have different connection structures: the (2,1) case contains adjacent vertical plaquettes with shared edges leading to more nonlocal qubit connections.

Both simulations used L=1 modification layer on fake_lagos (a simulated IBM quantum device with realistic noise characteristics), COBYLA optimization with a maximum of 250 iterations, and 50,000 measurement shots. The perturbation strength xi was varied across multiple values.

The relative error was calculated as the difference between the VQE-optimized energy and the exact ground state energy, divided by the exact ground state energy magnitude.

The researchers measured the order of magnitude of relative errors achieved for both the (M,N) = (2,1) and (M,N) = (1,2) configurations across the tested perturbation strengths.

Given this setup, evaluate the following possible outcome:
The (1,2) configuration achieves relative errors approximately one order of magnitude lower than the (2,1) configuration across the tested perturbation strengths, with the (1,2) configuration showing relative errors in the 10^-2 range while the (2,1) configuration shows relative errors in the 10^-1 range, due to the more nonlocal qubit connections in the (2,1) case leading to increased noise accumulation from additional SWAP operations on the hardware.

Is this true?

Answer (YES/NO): NO